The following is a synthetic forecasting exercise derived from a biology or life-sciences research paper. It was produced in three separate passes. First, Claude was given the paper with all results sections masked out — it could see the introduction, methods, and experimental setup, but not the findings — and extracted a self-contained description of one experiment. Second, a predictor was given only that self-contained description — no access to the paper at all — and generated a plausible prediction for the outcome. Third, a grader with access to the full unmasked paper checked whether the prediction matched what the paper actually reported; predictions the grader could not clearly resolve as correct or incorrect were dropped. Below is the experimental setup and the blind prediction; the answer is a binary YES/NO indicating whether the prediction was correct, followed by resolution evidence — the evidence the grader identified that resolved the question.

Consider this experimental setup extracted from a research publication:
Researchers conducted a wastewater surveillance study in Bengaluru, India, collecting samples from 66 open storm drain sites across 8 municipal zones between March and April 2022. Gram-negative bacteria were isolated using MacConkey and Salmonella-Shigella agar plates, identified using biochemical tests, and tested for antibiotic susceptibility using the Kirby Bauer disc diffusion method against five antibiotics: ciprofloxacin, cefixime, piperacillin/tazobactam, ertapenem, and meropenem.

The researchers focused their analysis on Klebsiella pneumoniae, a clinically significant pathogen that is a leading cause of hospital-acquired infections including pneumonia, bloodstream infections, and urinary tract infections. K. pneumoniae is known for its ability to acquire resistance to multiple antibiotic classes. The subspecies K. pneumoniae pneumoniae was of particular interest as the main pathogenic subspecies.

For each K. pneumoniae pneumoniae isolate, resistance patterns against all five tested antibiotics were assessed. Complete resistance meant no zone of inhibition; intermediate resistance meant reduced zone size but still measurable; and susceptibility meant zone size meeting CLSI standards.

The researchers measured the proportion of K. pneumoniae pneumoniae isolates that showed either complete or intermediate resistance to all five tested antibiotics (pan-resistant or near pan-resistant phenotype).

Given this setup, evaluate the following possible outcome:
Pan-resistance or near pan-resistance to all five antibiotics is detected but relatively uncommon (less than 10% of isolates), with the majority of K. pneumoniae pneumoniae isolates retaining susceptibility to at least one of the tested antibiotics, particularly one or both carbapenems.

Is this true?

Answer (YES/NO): NO